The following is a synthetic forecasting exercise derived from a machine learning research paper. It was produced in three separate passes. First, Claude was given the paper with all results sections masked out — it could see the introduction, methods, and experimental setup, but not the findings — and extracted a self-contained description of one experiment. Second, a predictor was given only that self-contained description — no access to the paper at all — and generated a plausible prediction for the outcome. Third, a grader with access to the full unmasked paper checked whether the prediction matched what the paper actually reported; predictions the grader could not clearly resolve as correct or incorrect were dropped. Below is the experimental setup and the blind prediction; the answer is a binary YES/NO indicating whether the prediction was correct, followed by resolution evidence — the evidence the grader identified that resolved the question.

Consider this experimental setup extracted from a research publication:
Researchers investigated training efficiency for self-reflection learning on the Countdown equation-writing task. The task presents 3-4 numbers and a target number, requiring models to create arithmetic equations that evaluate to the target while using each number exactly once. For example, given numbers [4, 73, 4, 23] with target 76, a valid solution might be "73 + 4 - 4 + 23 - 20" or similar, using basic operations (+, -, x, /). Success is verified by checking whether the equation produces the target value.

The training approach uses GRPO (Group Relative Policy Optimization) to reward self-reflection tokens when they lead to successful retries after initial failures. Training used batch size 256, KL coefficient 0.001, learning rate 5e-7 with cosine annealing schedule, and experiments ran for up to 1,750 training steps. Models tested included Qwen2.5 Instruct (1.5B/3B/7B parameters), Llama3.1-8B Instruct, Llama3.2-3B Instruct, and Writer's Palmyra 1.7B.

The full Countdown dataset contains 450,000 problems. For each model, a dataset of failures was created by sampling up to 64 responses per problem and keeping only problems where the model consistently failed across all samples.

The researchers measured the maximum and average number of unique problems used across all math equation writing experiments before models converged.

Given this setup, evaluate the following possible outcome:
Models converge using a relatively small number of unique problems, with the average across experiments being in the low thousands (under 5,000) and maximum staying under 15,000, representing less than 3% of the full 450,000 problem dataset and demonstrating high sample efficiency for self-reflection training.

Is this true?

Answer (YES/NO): NO